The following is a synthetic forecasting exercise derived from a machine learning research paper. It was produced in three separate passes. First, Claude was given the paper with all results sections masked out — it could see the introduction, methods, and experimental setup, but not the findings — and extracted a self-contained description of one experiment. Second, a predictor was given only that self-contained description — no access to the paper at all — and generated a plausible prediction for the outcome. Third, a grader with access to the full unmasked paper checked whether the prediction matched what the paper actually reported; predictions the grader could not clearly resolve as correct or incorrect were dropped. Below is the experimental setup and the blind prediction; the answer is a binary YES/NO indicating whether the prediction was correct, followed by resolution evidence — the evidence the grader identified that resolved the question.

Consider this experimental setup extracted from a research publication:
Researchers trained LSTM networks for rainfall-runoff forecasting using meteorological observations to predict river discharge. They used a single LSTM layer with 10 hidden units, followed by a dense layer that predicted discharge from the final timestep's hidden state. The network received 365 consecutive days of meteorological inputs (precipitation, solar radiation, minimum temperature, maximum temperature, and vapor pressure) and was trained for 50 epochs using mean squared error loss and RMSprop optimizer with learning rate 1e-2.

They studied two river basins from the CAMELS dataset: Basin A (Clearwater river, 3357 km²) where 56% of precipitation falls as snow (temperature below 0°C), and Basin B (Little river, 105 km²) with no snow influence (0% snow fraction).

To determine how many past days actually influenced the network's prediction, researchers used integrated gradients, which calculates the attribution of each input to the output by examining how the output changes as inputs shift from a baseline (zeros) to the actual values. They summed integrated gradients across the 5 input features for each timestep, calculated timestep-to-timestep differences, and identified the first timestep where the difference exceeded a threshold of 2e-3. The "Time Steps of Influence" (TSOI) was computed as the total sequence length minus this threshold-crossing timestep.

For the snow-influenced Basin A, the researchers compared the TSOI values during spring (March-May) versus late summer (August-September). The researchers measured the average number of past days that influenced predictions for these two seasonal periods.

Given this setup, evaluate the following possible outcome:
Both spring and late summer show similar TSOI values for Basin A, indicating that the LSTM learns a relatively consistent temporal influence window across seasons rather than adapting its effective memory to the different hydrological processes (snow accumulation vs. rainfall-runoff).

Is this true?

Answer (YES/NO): NO